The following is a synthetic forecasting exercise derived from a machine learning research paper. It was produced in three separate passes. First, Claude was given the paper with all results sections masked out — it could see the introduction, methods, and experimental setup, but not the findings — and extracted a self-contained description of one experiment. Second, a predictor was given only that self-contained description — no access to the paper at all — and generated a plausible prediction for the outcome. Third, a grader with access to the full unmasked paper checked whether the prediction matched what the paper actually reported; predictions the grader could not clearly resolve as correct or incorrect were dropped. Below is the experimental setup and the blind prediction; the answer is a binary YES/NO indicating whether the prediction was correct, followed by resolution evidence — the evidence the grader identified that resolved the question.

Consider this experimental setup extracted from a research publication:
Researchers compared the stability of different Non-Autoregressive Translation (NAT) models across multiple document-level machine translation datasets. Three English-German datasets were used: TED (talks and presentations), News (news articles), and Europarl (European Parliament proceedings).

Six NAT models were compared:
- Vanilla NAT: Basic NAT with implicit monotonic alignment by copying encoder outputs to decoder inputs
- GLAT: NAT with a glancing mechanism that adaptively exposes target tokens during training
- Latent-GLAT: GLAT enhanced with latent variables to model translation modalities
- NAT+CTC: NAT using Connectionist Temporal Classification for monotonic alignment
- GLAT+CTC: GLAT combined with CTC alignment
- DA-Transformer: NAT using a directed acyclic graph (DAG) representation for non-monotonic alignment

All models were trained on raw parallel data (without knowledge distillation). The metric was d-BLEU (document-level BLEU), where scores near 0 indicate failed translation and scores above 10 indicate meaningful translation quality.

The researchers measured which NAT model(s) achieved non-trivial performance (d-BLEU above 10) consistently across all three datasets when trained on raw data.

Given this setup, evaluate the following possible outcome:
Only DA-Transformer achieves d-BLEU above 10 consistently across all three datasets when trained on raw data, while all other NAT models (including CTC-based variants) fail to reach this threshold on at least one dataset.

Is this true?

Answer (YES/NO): YES